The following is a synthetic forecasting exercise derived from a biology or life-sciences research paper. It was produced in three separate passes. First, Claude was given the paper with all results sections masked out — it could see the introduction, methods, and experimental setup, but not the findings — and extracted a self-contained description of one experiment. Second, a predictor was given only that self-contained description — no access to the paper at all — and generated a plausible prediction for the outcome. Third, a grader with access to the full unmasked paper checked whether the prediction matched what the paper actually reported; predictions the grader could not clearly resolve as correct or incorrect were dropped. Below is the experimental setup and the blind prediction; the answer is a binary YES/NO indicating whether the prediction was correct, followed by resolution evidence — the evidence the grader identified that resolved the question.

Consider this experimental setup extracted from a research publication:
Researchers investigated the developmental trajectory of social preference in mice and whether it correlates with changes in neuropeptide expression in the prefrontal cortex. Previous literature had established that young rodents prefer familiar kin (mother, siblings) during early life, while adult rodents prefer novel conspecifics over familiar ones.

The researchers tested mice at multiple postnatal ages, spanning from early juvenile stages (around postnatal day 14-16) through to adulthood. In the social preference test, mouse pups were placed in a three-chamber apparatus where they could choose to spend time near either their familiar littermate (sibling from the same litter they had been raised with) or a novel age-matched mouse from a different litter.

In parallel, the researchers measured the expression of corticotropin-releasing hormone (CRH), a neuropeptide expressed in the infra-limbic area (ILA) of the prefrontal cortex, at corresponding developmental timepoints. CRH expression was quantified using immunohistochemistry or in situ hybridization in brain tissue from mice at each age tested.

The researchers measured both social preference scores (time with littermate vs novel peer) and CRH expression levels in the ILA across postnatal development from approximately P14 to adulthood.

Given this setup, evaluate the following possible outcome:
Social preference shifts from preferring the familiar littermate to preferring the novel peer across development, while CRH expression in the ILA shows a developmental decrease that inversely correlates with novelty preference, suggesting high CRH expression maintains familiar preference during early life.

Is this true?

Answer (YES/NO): NO